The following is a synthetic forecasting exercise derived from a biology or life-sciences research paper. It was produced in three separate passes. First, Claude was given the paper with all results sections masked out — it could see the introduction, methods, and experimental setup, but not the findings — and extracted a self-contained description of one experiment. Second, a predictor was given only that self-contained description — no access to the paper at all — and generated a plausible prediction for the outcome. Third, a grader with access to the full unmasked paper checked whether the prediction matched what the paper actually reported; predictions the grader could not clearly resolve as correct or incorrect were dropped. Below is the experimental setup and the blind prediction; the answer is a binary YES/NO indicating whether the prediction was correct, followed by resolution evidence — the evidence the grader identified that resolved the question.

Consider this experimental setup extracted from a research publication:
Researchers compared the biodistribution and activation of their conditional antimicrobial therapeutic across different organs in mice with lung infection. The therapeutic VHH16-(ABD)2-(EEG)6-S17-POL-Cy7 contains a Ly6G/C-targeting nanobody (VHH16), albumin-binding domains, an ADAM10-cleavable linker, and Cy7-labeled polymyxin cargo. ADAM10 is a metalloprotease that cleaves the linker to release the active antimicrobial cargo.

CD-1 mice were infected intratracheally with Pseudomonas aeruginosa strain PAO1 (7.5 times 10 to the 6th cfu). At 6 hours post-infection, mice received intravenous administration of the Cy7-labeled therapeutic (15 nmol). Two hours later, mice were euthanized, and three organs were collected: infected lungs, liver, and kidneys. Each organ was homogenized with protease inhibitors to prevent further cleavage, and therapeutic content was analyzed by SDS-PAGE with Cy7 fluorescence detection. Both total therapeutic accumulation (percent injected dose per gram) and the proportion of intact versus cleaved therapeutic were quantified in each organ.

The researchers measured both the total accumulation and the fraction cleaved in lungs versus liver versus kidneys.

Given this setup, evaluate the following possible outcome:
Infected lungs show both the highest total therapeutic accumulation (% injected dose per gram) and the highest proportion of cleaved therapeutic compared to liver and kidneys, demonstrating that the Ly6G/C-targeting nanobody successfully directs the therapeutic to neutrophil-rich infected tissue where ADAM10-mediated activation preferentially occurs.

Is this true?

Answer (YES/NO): NO